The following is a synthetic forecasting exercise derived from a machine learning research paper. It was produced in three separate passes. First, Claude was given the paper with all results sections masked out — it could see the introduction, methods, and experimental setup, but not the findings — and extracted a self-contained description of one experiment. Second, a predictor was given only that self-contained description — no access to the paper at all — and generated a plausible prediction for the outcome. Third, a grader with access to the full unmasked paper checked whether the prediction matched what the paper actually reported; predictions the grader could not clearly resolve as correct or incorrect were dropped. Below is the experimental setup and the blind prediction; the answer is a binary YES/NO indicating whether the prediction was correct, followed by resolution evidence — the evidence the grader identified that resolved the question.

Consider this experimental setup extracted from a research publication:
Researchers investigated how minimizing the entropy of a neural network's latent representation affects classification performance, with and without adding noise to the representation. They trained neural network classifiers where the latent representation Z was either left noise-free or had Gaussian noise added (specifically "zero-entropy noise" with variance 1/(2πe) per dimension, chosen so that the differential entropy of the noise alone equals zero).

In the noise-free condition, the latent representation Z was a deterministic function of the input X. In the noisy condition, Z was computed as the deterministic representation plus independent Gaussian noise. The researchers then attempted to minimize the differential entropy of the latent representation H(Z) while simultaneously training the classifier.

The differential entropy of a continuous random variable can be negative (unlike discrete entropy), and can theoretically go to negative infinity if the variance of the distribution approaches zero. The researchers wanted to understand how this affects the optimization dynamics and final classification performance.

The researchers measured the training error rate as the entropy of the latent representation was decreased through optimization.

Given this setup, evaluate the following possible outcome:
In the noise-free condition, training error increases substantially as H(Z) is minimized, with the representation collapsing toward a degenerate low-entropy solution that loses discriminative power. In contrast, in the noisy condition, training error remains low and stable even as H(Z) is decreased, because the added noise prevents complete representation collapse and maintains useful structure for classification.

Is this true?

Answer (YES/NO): NO